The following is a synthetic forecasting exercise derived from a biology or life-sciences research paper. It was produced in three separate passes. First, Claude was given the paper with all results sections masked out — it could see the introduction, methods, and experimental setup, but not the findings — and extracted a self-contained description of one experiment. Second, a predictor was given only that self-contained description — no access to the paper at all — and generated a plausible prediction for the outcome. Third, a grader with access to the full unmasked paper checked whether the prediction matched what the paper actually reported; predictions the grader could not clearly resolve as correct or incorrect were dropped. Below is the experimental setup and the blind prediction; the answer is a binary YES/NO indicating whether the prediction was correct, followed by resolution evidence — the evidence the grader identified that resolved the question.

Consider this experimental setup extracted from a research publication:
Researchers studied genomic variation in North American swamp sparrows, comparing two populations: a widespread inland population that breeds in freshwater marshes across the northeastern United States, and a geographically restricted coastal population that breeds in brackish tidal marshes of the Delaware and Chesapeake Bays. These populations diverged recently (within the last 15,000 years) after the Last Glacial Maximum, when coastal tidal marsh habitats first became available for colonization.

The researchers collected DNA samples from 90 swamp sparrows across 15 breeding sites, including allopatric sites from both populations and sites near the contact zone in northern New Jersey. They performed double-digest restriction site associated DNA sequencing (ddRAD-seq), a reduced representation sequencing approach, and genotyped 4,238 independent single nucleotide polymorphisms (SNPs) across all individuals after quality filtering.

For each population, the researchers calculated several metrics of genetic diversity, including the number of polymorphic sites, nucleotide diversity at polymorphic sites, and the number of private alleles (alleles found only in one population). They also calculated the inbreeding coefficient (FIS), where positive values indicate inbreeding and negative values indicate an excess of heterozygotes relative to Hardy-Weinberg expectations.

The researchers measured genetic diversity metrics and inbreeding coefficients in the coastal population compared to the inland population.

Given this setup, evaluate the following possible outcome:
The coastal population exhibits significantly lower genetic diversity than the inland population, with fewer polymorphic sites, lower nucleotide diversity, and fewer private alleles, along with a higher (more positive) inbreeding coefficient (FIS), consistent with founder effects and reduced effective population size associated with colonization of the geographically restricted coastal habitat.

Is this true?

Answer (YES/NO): NO